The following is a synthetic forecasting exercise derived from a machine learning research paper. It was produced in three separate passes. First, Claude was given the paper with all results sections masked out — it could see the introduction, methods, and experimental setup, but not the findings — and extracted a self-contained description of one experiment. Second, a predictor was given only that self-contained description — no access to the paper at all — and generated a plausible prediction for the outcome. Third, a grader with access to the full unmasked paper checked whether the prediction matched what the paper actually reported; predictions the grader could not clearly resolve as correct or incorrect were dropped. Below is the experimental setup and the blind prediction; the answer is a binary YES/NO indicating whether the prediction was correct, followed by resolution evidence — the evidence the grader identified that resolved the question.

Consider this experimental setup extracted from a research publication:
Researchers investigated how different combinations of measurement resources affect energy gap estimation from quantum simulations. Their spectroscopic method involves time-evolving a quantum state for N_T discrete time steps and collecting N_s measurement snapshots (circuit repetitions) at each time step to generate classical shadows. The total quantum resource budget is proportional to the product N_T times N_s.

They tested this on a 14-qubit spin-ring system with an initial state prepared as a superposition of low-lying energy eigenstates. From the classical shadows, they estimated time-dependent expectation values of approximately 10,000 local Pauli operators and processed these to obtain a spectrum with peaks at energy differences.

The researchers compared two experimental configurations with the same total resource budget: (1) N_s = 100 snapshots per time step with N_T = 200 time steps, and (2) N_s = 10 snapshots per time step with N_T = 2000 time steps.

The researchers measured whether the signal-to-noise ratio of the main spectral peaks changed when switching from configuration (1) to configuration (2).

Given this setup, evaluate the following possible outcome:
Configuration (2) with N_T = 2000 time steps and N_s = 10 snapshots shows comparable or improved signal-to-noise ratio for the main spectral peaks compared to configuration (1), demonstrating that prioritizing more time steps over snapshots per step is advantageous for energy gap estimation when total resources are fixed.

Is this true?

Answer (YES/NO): NO